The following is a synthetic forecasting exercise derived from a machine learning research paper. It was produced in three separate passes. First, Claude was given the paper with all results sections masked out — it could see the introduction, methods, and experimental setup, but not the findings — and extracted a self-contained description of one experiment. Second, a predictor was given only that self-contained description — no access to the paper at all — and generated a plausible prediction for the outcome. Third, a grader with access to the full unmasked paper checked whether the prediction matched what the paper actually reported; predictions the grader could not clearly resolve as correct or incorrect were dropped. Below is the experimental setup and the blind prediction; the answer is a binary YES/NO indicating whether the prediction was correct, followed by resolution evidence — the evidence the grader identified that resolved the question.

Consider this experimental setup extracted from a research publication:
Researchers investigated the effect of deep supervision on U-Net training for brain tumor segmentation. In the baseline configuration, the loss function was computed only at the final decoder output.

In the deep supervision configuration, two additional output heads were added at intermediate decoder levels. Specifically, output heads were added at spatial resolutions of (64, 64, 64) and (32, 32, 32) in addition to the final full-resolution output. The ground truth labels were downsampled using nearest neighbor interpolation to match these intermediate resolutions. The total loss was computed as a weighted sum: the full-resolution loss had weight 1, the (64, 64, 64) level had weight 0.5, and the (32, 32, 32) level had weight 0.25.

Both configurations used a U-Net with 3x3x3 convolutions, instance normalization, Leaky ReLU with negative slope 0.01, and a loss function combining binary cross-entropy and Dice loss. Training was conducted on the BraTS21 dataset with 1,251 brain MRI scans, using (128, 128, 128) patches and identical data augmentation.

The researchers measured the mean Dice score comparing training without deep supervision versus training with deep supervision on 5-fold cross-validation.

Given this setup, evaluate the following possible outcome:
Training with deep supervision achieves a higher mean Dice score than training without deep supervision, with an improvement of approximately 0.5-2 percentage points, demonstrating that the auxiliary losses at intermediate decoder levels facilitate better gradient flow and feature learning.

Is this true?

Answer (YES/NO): NO